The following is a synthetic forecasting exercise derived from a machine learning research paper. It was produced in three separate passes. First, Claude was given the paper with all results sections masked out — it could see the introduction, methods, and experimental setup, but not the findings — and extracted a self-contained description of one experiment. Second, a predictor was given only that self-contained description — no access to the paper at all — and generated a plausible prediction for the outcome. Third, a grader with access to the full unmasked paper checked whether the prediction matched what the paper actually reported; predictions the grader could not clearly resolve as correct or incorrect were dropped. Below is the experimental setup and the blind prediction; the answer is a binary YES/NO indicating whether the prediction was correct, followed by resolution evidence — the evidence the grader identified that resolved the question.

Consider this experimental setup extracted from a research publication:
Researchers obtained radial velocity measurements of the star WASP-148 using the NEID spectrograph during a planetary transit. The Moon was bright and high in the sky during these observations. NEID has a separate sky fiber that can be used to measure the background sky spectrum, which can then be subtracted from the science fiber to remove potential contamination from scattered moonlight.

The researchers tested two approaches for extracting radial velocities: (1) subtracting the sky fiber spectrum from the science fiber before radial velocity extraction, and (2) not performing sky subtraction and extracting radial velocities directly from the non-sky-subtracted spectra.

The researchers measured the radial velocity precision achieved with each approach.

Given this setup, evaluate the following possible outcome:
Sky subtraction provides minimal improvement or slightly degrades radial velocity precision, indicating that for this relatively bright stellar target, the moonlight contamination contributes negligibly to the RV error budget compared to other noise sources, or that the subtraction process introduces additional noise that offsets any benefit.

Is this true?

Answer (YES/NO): YES